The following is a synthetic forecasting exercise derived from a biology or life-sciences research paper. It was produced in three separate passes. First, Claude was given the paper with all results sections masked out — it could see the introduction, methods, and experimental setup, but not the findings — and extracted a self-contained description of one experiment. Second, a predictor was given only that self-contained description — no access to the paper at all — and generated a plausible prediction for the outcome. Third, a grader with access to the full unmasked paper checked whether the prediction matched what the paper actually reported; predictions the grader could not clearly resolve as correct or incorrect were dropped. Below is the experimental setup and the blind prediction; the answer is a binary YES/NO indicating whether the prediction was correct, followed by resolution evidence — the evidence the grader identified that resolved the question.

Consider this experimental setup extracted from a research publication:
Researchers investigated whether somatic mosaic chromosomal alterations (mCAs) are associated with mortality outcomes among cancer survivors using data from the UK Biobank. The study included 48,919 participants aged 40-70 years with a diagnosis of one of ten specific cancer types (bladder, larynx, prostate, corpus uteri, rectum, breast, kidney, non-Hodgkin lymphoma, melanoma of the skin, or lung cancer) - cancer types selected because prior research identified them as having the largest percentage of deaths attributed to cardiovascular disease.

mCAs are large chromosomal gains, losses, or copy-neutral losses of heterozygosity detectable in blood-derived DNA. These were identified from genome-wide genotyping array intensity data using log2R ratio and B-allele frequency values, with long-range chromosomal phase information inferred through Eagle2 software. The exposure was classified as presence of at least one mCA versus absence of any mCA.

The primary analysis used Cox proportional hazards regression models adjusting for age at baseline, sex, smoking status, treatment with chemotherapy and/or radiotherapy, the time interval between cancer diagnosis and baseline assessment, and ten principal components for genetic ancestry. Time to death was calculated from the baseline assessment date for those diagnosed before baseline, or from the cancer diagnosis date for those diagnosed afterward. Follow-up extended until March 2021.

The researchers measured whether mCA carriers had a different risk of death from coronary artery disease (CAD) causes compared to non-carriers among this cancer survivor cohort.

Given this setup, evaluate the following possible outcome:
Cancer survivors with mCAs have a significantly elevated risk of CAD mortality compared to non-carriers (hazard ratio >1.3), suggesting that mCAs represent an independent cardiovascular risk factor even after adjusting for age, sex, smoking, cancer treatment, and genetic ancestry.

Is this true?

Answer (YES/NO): YES